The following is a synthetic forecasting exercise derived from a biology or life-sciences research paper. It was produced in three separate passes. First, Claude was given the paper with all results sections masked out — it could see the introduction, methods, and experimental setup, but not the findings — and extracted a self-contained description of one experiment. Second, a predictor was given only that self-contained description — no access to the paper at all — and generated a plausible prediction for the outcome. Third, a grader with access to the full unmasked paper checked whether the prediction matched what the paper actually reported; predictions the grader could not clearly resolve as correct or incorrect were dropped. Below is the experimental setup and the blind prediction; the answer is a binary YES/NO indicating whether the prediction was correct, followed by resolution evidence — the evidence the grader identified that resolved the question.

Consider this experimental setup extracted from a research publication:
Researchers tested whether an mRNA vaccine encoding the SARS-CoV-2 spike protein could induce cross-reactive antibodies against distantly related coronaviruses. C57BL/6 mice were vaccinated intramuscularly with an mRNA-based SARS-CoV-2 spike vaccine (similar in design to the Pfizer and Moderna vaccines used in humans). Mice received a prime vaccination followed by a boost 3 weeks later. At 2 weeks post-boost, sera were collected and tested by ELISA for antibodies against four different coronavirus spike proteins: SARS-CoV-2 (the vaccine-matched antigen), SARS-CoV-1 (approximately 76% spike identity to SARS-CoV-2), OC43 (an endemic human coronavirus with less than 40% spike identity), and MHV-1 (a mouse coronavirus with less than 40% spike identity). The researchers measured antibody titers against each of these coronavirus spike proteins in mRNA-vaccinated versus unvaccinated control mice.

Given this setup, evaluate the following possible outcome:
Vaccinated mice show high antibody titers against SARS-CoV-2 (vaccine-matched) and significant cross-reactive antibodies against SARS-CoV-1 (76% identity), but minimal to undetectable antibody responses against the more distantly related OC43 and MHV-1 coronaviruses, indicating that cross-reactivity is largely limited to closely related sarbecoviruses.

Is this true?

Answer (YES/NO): NO